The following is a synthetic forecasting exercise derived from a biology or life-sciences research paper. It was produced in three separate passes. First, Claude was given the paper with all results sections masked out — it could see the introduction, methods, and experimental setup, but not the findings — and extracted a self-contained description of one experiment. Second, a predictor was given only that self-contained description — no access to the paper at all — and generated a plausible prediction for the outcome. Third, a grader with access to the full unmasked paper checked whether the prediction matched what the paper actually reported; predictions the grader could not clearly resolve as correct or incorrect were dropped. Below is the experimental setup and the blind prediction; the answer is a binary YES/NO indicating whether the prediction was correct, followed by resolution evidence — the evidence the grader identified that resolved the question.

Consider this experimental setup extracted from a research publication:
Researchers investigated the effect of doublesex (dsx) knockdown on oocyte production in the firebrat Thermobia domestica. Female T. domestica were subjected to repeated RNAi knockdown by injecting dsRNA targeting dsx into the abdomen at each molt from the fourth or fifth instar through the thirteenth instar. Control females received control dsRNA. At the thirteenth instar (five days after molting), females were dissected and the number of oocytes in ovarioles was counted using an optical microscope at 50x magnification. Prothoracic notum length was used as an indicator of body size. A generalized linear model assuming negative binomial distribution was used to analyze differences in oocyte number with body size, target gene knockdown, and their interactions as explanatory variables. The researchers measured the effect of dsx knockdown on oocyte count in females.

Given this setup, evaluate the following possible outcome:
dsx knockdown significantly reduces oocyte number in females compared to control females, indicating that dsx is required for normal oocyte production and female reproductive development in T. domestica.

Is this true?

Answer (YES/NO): NO